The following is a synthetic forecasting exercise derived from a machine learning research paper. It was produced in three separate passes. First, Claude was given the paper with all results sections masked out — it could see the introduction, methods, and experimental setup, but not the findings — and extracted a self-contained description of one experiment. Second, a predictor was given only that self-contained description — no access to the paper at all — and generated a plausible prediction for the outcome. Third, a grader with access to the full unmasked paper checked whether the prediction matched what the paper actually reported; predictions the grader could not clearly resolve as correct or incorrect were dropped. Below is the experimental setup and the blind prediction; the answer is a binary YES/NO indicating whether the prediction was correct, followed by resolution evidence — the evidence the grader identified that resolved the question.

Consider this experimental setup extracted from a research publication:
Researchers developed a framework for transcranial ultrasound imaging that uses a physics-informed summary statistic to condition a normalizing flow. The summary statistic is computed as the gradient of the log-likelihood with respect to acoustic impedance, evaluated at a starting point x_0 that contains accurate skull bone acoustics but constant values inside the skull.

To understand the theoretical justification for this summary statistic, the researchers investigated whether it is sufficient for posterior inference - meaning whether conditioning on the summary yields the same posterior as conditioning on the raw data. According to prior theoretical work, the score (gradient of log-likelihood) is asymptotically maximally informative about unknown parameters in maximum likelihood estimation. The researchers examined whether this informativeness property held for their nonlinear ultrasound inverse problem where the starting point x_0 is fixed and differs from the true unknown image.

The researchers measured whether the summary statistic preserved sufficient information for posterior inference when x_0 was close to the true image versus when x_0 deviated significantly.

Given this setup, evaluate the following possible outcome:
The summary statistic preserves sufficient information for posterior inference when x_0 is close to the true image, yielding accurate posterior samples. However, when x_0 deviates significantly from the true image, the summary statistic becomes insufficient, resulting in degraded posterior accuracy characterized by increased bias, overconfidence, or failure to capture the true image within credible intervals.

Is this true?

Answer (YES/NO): YES